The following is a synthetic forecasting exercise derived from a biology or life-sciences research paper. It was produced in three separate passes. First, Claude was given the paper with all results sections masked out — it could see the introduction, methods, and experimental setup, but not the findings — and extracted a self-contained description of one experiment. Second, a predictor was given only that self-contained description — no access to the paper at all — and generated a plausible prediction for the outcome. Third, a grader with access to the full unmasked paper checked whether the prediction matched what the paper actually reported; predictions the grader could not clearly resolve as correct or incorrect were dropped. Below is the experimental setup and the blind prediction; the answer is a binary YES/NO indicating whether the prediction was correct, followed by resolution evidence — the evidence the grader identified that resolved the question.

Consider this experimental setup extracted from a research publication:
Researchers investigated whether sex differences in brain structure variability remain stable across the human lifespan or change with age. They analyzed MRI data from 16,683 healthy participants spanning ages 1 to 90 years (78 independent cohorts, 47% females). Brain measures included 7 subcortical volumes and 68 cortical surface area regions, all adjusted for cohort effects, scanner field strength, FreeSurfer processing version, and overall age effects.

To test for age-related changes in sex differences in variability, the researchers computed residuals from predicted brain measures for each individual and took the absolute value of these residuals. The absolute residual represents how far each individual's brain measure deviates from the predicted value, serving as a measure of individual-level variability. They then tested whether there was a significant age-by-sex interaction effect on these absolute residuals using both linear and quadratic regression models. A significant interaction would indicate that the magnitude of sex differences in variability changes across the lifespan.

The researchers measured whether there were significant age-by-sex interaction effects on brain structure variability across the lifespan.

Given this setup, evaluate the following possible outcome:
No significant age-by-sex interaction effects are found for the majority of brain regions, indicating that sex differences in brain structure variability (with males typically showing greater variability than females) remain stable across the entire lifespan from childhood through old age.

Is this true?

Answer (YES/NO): YES